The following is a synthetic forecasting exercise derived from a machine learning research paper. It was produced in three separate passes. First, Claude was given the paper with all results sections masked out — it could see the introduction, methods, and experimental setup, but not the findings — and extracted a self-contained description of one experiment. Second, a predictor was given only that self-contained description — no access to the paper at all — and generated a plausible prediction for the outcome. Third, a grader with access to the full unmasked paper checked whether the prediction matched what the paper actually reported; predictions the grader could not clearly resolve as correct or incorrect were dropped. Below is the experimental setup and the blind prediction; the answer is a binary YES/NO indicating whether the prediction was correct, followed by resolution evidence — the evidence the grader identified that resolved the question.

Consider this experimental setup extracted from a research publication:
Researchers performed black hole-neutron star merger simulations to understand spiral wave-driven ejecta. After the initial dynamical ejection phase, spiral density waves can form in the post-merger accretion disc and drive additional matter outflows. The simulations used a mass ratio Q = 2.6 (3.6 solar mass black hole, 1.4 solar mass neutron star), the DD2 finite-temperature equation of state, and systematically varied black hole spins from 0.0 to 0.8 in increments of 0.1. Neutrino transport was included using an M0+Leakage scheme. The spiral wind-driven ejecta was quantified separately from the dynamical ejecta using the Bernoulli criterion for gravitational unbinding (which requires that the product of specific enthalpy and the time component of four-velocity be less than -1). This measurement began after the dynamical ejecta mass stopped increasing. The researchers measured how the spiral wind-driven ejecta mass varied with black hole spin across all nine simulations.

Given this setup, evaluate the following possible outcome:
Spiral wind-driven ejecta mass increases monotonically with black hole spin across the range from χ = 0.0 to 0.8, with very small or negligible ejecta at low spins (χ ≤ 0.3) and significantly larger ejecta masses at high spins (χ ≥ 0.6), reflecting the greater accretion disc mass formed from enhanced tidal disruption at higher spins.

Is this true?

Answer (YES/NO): NO